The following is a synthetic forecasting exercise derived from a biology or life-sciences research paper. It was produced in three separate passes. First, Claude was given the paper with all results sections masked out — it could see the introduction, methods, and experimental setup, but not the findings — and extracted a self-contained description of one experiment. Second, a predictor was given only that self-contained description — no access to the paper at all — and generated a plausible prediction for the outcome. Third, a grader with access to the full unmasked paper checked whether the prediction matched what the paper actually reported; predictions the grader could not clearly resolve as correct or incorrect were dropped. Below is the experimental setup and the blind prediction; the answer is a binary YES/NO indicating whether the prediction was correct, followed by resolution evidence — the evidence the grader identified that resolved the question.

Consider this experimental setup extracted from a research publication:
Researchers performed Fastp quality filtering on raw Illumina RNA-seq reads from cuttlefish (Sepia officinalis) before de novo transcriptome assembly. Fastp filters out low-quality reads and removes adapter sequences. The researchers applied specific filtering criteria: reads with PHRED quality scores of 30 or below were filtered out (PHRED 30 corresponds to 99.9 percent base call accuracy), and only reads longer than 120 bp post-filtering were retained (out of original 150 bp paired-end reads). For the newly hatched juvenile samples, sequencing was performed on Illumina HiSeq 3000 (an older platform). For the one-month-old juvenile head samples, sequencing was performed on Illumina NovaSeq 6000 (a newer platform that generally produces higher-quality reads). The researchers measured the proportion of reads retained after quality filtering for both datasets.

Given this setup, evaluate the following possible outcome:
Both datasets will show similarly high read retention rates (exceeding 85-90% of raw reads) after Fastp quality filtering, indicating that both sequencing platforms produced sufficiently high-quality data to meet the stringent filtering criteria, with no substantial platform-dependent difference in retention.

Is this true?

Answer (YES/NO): NO